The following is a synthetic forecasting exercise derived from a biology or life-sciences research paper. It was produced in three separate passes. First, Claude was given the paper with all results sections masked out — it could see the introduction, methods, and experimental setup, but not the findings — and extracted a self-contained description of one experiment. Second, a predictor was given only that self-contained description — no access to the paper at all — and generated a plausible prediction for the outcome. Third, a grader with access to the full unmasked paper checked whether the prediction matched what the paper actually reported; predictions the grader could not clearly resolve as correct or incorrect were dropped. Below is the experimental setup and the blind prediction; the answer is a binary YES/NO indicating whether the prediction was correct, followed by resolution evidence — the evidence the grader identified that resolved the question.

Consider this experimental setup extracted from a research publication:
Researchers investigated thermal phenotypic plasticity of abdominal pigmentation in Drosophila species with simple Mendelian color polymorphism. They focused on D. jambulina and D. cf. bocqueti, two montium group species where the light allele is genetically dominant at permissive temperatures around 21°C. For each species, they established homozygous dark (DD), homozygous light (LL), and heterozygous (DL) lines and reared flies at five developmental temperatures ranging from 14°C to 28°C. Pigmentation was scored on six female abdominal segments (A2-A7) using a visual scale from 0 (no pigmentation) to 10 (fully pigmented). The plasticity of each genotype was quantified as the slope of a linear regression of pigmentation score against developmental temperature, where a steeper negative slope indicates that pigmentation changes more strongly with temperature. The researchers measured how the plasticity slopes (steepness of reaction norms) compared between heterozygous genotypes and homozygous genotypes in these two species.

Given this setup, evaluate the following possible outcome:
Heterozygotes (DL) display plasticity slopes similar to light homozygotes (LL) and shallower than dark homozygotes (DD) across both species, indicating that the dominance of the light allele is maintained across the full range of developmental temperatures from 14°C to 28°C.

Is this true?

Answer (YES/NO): NO